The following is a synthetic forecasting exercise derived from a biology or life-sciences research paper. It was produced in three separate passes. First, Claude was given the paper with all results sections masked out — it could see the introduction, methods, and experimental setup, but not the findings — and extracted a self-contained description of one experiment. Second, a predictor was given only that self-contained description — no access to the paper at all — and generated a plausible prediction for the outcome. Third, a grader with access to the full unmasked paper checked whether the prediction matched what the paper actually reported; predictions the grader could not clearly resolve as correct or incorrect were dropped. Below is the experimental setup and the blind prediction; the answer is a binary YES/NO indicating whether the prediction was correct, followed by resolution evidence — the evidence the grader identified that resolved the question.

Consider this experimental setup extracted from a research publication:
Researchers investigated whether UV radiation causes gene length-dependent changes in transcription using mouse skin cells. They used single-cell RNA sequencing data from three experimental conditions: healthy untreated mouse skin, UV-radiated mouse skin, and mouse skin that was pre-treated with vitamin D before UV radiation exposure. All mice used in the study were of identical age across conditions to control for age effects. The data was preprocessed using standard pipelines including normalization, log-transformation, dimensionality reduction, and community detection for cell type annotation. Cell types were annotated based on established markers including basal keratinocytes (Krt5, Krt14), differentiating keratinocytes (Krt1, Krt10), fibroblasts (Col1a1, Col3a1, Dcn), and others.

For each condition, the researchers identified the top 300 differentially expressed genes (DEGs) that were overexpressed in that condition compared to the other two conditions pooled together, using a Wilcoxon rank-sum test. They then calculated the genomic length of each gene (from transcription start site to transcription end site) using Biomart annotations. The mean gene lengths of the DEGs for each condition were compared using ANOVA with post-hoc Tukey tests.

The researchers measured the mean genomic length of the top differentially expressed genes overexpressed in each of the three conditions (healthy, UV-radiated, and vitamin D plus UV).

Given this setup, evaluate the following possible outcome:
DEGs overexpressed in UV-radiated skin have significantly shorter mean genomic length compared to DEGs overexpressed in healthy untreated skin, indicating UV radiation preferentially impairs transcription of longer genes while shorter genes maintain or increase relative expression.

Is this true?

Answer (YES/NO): YES